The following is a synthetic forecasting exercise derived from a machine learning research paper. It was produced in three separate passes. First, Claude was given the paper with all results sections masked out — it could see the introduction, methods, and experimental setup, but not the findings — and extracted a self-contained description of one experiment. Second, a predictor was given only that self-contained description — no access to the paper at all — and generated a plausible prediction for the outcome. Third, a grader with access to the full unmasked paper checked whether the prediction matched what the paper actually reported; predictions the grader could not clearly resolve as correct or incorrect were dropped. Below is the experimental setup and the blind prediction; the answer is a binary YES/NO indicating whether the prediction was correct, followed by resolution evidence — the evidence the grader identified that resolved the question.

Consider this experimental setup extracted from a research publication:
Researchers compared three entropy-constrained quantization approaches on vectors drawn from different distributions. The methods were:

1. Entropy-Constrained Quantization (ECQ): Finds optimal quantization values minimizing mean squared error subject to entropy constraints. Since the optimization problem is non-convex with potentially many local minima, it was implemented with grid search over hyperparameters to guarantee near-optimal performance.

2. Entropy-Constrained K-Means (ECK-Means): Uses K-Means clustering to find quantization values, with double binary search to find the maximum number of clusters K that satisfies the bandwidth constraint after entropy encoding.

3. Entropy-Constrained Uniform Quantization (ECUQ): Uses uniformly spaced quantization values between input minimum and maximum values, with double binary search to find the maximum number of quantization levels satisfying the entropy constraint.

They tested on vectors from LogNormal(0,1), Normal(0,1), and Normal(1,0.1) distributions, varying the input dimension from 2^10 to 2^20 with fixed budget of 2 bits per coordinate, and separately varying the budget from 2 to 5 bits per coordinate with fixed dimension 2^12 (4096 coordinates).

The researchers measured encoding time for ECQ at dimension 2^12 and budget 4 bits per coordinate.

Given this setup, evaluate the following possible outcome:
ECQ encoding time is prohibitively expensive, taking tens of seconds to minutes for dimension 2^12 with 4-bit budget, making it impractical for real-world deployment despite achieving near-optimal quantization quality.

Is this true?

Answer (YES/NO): NO